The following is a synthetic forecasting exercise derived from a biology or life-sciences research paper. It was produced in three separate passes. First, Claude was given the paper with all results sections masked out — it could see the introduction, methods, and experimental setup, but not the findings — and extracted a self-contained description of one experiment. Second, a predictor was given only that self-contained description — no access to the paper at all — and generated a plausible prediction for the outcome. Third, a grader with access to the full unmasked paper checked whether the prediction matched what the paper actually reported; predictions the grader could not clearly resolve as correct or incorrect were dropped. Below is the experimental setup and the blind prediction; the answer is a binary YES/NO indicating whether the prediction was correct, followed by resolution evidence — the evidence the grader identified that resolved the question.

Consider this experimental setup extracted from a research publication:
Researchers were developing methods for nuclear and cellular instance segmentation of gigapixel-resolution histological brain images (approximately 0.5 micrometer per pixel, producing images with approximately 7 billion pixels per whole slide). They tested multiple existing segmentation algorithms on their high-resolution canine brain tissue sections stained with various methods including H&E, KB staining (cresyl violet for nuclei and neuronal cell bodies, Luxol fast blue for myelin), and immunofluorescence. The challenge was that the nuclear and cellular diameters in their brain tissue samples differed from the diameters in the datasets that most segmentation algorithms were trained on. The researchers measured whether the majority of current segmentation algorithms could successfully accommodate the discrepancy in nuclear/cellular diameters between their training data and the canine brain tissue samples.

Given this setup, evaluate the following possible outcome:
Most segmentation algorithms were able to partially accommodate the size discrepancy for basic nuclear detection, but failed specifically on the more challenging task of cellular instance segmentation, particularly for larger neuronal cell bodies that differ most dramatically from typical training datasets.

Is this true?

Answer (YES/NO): NO